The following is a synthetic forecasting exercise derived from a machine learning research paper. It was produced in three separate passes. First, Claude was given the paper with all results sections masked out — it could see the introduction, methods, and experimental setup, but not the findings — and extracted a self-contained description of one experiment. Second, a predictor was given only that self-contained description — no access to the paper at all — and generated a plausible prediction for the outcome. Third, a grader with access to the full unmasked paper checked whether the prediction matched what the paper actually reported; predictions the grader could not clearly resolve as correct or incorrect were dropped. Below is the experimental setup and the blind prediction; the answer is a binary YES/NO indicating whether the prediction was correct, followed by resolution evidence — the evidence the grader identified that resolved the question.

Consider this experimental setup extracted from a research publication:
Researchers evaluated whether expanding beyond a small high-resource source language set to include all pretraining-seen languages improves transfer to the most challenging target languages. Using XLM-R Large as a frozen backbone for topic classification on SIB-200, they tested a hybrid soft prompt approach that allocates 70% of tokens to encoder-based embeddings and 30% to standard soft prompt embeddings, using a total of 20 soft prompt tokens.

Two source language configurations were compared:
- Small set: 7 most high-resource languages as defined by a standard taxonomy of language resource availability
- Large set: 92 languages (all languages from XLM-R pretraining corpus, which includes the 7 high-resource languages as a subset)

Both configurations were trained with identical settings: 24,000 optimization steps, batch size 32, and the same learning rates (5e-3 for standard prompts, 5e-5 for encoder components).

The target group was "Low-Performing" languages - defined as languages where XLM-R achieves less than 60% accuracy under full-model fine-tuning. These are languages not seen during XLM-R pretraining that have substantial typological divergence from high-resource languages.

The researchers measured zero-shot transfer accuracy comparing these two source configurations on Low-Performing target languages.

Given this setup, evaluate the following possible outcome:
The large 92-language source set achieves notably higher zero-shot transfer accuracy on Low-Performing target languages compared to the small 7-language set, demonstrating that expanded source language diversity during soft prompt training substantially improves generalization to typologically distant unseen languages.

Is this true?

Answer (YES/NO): YES